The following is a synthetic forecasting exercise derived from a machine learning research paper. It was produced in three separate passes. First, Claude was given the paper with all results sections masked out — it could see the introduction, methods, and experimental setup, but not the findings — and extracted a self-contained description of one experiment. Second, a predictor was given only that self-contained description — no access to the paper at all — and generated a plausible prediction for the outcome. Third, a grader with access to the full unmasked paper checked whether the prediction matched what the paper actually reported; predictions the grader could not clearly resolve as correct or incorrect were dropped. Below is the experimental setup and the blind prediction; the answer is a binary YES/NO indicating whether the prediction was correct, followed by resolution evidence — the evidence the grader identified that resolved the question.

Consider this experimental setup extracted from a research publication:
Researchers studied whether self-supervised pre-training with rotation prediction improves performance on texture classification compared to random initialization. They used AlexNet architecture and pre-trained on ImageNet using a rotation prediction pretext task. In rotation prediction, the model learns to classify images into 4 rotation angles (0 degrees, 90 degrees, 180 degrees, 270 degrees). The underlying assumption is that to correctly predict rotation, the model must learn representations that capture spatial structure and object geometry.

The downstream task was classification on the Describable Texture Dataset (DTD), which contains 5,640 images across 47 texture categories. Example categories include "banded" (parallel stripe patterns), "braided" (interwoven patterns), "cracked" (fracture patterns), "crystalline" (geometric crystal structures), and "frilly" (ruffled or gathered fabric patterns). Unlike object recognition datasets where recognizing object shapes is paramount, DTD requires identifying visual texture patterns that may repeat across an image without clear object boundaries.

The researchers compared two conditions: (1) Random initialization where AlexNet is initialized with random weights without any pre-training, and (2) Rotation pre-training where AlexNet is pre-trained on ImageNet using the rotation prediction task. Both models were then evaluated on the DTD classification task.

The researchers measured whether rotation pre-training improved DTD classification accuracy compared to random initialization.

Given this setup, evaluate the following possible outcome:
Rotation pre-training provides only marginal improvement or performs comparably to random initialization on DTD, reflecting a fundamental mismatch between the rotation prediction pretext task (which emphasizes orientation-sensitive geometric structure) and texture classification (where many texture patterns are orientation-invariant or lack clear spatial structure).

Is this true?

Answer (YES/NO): YES